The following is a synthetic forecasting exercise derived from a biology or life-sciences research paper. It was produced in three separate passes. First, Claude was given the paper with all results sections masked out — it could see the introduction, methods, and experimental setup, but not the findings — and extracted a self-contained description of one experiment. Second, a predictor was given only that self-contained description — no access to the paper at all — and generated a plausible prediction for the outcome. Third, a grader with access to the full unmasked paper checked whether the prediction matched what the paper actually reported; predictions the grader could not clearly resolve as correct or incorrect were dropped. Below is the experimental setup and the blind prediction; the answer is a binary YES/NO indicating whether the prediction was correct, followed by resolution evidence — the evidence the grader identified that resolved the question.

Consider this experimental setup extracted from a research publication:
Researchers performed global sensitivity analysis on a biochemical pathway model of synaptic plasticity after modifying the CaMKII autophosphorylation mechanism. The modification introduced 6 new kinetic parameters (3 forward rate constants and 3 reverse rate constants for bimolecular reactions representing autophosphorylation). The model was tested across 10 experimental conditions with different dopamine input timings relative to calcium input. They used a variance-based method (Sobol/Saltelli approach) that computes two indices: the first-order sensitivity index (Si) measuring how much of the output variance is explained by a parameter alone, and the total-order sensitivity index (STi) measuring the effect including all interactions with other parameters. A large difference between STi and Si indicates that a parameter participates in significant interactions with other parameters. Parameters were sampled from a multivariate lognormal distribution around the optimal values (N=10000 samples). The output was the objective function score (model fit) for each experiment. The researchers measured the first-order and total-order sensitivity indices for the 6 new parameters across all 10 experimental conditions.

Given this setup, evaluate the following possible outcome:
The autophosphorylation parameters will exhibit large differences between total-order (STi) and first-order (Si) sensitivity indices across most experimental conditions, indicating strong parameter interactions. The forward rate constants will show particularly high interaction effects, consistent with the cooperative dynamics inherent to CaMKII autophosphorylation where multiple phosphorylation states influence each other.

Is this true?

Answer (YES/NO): NO